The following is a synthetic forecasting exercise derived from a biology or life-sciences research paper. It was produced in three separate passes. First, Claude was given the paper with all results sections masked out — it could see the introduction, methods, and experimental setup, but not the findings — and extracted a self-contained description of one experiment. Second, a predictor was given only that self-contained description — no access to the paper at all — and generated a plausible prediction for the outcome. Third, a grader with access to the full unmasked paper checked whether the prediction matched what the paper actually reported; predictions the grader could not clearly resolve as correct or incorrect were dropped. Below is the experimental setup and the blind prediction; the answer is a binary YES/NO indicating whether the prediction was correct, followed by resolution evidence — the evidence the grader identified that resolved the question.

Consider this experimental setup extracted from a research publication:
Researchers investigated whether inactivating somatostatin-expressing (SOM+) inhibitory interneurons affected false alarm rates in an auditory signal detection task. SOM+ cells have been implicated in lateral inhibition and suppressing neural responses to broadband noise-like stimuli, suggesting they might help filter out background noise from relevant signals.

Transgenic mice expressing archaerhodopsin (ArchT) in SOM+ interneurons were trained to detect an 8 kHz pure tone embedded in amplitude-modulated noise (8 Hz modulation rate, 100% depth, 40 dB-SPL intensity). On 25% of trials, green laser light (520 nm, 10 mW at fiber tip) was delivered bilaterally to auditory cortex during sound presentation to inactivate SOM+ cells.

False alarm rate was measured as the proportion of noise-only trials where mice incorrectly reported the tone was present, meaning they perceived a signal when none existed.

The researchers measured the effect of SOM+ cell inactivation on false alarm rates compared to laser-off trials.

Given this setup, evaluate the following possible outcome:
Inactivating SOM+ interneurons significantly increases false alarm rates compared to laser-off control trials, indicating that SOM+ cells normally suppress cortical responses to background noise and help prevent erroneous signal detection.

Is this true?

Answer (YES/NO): NO